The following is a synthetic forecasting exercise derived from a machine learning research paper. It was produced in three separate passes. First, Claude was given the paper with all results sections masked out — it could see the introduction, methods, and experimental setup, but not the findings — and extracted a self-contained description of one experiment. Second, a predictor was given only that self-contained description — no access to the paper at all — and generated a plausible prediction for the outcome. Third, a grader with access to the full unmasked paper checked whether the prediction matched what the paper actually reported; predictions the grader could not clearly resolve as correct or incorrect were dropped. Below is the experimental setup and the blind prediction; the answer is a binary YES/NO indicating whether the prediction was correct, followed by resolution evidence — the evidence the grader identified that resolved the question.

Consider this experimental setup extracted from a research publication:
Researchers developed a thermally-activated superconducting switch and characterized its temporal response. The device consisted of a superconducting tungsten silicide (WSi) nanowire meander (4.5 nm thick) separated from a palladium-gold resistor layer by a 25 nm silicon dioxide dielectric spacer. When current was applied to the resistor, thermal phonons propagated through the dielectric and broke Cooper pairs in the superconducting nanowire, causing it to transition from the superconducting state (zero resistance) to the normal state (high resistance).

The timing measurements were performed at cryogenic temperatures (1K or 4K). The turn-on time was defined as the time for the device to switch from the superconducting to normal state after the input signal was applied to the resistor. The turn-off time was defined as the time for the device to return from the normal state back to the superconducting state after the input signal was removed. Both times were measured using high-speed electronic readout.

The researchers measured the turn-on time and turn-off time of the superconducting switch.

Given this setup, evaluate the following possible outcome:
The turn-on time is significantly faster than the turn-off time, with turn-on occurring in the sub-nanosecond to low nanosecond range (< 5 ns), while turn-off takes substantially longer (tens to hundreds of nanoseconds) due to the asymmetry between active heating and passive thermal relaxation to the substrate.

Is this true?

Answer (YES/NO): YES